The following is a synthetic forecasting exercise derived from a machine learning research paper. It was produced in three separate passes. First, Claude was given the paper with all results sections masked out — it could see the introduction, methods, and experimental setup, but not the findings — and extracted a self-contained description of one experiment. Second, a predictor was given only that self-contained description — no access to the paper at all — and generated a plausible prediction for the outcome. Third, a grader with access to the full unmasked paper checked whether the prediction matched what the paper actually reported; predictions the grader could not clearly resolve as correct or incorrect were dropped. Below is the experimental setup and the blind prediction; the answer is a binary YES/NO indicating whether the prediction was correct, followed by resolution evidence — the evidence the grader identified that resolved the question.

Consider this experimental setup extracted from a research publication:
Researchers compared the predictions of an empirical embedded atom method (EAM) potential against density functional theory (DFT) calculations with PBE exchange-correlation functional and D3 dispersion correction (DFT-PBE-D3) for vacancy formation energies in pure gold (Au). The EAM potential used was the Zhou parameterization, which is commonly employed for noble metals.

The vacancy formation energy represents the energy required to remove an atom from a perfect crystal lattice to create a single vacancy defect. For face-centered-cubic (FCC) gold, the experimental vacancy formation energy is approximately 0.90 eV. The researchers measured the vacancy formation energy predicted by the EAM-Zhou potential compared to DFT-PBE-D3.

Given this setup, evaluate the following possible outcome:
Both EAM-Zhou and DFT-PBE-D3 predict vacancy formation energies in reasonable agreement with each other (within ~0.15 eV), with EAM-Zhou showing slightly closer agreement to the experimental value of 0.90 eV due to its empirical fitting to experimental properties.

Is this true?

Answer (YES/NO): NO